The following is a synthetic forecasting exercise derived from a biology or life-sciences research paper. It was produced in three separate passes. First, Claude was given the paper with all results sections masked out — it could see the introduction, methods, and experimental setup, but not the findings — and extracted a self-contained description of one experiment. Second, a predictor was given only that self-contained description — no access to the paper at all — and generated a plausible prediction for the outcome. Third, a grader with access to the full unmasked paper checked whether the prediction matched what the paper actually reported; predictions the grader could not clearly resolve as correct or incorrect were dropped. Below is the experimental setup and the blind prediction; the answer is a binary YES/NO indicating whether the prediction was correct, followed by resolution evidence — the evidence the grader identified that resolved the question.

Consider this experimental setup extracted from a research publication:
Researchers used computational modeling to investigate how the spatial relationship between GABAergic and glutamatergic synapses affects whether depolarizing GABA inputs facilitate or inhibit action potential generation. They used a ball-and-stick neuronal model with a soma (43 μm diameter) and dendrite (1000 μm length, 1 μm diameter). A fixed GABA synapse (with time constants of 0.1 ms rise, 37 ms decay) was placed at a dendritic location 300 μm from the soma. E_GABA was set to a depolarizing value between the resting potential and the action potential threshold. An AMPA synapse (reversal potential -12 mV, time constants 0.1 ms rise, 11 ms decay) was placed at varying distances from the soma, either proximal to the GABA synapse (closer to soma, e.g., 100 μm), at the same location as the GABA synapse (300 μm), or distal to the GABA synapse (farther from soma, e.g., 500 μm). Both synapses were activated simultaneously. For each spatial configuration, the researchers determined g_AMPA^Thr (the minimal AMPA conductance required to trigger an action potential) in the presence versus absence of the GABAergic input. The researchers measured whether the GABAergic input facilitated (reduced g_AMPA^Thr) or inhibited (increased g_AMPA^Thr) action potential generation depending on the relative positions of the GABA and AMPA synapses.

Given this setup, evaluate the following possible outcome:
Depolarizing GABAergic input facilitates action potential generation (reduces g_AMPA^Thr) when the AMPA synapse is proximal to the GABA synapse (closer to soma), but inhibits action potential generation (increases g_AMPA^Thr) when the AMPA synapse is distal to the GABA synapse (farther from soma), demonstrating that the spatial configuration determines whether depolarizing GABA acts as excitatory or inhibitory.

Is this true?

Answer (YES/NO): NO